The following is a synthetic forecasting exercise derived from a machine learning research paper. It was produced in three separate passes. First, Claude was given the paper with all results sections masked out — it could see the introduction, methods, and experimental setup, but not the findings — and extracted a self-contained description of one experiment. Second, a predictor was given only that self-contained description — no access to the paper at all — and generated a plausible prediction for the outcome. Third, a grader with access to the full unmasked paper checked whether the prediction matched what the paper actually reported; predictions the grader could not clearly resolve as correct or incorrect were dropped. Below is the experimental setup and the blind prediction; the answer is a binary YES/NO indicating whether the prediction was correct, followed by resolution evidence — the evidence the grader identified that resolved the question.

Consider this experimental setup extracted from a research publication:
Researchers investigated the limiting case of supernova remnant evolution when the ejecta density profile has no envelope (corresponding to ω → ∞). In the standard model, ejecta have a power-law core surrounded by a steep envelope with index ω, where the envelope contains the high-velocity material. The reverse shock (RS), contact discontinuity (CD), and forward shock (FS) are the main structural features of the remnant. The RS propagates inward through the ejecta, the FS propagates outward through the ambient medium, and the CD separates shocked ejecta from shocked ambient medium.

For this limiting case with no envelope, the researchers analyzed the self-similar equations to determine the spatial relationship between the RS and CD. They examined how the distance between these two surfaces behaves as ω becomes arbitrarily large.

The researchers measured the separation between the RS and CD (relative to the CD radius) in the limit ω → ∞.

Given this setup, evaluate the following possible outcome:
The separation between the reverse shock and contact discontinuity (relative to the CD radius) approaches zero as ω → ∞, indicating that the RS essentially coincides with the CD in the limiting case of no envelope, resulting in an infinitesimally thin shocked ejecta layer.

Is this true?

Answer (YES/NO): YES